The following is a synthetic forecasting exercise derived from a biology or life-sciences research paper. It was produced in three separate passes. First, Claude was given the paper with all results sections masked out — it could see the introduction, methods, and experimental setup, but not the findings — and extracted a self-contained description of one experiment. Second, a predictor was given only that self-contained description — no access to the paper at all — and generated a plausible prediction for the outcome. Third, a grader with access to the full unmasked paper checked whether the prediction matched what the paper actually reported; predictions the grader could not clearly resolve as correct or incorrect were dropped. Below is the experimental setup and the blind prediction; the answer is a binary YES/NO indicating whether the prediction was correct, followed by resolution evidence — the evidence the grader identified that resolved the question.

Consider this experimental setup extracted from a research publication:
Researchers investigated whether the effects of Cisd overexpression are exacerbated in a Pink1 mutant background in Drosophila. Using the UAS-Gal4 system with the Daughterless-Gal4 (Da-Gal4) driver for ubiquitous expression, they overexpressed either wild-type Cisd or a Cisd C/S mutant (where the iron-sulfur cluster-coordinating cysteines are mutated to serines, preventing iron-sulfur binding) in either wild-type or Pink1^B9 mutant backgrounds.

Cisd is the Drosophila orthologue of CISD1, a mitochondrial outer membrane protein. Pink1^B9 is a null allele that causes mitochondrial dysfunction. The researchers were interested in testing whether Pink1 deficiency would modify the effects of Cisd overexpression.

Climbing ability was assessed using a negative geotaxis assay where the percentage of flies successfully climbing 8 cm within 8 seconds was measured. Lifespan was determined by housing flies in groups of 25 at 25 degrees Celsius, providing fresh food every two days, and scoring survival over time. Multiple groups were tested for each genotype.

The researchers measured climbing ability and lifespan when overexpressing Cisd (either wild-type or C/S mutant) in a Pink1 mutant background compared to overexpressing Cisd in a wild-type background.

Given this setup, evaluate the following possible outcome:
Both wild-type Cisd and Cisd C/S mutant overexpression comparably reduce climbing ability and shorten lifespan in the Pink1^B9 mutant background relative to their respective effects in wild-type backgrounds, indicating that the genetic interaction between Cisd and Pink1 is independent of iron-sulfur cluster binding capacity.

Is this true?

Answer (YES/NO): NO